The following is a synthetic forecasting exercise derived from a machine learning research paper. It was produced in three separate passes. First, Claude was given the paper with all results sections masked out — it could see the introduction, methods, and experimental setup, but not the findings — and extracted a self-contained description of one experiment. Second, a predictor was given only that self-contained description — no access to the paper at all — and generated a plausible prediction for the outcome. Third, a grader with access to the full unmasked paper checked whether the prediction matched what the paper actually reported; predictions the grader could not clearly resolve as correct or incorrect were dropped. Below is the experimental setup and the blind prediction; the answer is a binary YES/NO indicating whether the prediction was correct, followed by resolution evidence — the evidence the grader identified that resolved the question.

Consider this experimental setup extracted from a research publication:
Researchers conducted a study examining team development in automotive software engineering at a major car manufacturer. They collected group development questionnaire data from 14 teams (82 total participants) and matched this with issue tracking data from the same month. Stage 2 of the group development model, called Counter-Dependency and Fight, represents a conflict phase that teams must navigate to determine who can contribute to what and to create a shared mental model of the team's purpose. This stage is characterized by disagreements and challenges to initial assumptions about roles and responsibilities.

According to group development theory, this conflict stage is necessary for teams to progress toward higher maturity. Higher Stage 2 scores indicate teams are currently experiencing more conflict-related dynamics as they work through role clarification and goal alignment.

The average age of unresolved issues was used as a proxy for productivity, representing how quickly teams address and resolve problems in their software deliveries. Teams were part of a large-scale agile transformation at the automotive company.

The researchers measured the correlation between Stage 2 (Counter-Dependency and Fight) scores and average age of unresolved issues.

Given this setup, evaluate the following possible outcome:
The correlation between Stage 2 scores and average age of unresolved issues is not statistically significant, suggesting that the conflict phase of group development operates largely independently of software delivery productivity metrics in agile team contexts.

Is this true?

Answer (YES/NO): NO